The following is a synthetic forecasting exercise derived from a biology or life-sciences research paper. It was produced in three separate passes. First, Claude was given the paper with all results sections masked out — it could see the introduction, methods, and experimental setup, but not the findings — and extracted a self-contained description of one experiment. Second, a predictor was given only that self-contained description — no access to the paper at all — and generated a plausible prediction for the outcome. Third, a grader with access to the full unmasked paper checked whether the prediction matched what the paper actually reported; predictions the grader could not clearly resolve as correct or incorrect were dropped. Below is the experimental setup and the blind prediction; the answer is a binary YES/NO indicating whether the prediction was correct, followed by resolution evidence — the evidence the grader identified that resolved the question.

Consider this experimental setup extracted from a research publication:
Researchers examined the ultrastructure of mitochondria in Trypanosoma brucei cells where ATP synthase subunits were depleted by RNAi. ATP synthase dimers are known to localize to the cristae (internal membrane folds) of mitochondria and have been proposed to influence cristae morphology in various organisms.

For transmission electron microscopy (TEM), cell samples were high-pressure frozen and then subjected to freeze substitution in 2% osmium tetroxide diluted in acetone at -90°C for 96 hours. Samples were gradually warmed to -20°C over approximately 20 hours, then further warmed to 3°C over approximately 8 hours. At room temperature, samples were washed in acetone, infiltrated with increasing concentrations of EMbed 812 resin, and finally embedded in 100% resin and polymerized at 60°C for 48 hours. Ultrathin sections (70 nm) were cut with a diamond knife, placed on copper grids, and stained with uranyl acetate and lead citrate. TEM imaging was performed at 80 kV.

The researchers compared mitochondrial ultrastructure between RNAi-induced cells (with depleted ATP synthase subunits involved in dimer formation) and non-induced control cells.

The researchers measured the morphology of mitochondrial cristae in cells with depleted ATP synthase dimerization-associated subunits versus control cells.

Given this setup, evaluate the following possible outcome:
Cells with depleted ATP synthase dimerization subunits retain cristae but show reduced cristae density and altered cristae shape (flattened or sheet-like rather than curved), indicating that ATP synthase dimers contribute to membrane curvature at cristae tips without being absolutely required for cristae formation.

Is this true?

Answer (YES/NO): NO